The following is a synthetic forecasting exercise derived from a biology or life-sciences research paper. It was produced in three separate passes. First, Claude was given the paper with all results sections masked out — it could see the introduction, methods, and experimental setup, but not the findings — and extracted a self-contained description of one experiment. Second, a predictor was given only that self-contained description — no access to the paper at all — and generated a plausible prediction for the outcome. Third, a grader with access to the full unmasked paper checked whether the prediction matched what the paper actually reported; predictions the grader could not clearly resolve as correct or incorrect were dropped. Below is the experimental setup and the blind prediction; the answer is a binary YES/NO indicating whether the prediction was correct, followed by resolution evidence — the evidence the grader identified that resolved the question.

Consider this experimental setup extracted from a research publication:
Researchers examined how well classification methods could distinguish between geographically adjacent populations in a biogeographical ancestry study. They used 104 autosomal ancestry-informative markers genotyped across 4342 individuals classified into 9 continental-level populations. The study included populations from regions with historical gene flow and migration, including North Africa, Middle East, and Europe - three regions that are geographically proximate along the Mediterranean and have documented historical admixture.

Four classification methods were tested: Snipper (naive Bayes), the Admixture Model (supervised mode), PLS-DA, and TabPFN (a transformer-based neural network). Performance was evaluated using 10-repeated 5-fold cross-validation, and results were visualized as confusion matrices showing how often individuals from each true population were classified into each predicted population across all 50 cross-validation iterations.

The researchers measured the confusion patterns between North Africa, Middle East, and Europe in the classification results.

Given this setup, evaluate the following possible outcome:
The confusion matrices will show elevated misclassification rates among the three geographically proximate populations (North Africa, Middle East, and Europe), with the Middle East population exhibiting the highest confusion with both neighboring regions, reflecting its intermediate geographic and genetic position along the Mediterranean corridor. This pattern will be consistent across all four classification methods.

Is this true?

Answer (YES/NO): NO